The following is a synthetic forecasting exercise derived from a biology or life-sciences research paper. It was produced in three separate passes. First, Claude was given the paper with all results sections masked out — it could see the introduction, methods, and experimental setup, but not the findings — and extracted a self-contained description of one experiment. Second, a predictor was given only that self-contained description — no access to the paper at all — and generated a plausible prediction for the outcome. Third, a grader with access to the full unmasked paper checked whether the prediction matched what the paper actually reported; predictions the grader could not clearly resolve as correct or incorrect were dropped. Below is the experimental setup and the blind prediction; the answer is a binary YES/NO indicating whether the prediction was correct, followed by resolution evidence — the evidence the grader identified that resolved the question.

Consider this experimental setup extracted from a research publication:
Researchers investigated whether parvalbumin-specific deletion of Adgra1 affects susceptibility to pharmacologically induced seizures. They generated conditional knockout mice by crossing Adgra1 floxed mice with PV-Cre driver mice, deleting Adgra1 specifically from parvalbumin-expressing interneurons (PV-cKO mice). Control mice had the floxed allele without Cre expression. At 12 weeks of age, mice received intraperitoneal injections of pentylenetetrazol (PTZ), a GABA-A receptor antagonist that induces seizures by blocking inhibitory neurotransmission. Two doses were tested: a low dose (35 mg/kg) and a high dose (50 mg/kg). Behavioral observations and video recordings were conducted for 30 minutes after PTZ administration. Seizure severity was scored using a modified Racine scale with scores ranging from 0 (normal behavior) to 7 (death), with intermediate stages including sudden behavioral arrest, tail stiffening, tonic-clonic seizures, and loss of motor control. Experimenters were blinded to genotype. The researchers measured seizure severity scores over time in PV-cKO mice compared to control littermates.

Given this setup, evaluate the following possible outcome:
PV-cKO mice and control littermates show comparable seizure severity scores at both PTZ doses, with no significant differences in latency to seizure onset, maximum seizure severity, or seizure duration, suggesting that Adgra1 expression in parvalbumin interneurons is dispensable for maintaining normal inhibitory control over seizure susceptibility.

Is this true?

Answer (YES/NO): YES